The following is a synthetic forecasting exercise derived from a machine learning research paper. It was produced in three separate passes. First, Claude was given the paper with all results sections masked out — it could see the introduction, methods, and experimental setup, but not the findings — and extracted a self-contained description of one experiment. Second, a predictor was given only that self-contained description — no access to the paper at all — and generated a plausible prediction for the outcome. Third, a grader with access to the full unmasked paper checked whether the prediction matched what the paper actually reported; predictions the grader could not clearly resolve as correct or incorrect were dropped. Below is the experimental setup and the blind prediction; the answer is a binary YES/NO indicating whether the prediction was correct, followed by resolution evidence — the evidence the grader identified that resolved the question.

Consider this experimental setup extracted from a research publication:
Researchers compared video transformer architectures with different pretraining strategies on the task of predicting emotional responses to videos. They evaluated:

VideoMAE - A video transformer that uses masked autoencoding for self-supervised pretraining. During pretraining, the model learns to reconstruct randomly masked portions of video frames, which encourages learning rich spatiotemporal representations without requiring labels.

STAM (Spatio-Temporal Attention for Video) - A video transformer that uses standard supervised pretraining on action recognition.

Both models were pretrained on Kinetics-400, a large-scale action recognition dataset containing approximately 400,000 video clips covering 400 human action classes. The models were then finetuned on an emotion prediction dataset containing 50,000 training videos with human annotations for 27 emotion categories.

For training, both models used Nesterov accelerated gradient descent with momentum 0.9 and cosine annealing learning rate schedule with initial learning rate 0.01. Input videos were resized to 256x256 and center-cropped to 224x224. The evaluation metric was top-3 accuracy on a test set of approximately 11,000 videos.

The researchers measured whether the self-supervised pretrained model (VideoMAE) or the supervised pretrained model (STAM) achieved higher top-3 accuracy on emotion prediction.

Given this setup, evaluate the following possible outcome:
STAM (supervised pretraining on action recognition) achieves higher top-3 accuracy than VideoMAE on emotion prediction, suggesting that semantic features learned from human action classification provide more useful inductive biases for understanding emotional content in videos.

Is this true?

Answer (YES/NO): NO